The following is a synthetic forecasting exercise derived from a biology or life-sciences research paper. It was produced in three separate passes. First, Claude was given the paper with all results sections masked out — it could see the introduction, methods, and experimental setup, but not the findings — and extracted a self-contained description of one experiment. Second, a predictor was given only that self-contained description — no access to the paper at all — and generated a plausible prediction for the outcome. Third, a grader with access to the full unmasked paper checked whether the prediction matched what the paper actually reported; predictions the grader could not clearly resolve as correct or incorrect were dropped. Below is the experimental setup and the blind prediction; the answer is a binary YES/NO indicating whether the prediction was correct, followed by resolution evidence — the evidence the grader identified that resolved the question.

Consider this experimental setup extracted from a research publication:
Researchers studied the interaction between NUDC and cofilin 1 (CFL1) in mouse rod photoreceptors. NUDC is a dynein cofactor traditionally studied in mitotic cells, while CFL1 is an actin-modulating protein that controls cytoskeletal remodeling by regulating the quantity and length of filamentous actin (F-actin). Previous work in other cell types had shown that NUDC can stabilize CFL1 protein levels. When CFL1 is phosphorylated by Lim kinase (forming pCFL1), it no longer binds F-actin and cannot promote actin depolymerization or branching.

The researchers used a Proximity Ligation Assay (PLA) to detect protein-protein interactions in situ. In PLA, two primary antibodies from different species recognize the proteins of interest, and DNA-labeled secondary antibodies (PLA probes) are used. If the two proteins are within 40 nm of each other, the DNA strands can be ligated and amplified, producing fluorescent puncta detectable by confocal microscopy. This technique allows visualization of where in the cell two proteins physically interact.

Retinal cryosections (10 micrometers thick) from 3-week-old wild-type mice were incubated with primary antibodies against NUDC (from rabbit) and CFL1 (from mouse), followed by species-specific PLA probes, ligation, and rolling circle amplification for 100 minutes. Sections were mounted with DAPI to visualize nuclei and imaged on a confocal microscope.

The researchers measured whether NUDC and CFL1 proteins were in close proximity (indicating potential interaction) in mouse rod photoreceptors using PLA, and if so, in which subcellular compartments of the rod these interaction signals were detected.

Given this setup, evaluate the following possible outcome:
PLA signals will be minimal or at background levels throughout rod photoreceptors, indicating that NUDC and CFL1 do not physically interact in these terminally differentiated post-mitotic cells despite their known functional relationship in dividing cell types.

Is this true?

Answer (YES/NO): NO